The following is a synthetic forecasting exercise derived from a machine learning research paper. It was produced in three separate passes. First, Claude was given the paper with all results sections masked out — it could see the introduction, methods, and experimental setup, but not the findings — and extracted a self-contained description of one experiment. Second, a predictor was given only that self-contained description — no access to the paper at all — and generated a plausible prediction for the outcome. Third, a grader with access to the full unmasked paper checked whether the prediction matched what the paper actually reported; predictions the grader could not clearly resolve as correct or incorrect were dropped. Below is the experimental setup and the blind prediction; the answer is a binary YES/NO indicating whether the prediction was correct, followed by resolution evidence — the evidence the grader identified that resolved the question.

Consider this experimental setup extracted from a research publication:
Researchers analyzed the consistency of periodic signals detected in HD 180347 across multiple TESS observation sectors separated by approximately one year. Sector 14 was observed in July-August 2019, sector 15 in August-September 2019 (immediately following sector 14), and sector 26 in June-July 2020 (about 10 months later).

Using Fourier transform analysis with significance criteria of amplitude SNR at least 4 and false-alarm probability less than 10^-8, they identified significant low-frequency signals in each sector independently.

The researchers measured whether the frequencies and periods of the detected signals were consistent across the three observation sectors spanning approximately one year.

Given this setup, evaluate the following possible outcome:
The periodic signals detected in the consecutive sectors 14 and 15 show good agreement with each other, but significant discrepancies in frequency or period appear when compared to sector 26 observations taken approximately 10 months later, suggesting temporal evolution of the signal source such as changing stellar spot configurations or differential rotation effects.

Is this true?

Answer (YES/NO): NO